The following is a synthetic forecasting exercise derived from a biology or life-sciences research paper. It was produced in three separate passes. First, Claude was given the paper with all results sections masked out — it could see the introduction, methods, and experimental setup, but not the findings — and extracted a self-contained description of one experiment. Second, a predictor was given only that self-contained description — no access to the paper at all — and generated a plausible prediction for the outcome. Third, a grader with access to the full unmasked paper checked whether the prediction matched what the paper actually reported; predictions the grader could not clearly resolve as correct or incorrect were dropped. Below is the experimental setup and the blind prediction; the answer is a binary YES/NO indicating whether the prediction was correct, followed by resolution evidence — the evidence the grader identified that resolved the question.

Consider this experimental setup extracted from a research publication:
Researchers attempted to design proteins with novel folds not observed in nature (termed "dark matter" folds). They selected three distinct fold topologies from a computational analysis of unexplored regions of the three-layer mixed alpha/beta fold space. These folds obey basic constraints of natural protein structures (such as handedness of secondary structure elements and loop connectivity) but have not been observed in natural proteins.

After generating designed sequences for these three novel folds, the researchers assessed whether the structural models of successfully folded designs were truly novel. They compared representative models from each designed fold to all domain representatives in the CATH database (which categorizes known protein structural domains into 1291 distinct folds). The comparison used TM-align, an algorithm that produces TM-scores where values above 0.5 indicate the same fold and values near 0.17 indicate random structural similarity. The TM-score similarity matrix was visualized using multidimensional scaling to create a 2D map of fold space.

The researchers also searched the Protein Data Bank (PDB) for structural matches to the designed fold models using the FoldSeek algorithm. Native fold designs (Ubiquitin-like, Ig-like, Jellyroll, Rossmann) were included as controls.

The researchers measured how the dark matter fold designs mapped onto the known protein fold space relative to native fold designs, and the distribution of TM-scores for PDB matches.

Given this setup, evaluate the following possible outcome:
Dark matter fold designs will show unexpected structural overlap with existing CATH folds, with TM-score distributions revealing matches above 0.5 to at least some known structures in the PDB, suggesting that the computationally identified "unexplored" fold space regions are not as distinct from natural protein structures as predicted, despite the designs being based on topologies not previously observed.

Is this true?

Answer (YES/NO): NO